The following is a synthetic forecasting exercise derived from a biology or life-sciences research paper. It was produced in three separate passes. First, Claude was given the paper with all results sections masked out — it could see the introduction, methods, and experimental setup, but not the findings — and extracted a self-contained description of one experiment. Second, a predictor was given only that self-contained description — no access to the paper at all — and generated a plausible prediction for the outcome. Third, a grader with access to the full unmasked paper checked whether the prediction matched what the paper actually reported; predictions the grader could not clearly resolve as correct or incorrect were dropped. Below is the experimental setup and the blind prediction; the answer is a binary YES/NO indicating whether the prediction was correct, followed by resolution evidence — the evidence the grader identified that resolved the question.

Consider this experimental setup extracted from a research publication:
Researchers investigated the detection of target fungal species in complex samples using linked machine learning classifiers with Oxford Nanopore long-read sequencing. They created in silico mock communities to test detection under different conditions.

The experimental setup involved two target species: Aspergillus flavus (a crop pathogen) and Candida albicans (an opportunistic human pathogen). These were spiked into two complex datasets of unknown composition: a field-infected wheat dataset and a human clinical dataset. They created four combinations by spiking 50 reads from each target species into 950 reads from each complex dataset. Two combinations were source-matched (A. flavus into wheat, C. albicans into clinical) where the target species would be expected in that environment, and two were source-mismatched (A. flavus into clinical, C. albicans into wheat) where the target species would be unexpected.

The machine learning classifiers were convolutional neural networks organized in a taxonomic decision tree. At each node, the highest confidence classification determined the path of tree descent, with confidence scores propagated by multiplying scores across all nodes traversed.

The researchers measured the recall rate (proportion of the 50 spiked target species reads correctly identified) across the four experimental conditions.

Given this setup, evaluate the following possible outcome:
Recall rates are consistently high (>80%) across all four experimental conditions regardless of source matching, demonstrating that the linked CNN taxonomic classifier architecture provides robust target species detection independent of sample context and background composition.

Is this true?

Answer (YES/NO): NO